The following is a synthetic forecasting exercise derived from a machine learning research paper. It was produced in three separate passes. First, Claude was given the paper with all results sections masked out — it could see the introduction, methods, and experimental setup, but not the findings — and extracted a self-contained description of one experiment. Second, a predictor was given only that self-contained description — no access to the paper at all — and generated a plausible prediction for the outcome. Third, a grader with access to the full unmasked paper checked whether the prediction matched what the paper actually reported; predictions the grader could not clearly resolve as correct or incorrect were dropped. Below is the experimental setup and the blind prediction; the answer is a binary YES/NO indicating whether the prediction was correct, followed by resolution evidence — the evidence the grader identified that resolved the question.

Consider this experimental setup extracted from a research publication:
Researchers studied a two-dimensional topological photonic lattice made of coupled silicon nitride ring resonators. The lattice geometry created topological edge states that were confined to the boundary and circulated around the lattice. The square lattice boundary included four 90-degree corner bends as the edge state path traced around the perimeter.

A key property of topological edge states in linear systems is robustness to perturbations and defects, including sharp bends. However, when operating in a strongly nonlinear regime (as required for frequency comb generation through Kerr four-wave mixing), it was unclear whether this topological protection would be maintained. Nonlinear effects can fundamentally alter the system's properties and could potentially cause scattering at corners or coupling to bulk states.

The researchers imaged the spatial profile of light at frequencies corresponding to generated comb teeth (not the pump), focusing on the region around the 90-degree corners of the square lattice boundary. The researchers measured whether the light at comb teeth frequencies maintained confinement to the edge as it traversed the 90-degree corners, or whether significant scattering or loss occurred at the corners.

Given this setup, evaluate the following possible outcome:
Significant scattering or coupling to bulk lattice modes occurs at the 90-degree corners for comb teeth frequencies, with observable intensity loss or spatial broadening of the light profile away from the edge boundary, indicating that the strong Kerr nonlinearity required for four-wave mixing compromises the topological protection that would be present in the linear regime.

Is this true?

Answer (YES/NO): NO